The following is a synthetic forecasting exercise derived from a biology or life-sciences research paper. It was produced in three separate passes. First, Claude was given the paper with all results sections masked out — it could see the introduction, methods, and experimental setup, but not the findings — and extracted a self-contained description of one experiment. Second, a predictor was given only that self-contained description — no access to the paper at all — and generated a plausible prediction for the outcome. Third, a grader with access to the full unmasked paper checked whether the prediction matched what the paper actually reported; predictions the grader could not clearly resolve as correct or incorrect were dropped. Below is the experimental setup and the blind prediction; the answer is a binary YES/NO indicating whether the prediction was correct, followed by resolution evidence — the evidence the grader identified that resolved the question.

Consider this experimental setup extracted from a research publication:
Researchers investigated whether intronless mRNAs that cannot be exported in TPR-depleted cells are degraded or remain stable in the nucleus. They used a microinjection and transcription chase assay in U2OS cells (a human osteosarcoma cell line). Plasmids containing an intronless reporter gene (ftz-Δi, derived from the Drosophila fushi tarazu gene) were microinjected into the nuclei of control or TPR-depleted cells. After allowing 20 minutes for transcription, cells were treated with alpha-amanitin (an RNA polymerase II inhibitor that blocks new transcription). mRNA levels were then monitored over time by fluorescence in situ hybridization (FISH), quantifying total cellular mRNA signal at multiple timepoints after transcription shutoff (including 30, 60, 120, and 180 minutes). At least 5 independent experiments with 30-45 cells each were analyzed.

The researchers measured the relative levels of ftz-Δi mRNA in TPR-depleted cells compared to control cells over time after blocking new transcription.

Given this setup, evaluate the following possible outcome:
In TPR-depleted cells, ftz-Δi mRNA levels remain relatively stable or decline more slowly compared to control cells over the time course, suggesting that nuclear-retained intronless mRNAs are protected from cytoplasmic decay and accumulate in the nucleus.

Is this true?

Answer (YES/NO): NO